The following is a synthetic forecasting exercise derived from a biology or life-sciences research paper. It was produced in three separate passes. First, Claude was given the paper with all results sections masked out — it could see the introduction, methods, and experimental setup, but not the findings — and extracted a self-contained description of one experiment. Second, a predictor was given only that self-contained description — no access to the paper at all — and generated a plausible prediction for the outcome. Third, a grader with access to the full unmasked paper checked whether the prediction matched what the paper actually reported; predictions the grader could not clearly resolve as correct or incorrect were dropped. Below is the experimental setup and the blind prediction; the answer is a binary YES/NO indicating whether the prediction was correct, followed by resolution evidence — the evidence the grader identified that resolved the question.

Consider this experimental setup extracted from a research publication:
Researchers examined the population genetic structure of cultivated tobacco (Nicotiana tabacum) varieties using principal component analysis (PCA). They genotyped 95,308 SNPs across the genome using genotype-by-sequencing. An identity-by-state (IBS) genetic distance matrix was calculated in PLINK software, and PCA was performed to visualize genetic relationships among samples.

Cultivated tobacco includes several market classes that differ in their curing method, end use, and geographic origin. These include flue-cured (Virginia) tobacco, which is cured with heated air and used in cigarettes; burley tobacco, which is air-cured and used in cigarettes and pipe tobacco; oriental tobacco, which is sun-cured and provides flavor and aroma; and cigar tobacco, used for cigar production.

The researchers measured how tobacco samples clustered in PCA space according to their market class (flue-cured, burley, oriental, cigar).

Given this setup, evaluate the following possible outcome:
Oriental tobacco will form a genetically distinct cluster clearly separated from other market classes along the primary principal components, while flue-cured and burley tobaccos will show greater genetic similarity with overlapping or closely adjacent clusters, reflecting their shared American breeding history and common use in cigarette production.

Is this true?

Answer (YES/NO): NO